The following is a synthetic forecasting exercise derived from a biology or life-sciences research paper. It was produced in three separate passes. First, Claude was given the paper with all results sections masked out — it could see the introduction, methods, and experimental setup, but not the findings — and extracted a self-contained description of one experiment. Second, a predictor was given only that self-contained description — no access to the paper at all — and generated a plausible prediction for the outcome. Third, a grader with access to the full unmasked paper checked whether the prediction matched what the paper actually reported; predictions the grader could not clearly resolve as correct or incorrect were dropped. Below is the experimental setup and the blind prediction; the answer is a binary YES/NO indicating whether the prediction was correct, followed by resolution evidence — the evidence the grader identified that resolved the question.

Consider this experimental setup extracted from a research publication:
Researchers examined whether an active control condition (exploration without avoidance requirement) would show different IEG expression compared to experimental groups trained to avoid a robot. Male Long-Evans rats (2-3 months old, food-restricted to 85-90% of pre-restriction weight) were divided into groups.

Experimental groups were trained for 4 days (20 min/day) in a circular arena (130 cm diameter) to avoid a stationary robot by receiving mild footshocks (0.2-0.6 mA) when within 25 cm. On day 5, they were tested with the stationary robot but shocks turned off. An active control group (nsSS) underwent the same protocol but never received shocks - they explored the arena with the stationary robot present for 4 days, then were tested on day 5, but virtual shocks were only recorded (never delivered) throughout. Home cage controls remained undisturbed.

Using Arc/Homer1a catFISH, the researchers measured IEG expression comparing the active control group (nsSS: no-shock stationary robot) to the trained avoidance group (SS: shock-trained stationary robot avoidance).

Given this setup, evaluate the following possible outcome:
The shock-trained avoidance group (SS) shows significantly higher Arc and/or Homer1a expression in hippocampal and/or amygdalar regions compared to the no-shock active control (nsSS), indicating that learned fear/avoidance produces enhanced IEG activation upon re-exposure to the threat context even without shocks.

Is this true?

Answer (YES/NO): NO